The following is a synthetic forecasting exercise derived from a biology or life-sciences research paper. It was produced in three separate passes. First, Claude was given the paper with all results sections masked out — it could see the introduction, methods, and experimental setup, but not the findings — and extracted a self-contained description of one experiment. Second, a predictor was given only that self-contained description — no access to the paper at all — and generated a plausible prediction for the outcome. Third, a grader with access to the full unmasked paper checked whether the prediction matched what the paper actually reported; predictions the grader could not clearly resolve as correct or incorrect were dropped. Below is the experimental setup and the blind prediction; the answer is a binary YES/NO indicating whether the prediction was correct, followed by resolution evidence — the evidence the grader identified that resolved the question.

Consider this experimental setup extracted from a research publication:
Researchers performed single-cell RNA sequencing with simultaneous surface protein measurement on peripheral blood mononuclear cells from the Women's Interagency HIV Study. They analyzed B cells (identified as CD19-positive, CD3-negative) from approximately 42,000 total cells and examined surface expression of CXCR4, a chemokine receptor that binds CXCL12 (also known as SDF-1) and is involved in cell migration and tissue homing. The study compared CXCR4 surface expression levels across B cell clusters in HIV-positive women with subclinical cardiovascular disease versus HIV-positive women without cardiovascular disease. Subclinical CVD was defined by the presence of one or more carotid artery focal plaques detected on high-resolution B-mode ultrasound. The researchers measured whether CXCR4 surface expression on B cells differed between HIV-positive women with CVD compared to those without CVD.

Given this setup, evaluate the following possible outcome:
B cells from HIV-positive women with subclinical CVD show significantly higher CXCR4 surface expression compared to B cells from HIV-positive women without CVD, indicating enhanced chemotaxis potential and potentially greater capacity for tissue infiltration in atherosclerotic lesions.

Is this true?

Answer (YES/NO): NO